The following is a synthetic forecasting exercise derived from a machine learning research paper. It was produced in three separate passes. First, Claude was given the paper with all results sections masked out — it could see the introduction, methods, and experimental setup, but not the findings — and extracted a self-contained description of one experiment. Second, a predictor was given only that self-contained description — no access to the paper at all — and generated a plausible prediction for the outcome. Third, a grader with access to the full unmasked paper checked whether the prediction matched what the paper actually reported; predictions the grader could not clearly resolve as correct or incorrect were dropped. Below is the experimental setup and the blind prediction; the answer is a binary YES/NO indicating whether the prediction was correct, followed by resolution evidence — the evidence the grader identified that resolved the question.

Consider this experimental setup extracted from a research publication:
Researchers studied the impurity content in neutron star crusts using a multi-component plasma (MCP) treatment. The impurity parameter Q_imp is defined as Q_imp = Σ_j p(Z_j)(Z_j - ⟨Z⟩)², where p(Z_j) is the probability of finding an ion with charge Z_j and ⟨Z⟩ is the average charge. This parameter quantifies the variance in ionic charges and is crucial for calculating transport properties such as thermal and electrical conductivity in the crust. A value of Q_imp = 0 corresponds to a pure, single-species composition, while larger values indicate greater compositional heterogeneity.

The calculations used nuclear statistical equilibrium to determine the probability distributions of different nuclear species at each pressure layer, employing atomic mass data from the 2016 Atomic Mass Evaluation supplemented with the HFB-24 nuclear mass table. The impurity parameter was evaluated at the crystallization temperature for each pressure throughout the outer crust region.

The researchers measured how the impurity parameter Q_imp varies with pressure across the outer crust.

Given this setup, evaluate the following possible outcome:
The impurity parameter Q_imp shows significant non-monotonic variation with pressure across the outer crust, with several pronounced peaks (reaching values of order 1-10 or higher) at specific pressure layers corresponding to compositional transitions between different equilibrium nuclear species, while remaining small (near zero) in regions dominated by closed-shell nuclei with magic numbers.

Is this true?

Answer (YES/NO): YES